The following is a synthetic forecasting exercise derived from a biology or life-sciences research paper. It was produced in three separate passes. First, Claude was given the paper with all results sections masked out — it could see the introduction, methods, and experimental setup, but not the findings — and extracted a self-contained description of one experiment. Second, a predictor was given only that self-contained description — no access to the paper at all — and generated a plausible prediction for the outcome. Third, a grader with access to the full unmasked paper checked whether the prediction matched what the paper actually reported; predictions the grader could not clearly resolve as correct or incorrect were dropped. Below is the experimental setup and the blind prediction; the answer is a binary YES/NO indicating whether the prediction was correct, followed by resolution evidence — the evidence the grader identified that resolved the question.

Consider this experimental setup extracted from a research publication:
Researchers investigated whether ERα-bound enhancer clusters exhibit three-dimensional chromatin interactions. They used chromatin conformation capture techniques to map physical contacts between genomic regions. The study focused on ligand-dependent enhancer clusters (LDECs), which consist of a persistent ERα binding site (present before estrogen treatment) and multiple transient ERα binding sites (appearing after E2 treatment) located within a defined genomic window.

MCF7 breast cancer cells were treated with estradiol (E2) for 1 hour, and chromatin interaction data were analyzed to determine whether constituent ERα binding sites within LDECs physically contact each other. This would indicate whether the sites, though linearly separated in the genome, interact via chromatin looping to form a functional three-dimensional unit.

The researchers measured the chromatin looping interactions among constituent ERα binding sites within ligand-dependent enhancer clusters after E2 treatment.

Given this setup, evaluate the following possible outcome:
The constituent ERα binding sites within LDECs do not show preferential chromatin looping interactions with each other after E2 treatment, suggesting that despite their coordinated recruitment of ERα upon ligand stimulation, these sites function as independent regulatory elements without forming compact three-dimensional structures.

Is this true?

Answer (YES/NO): NO